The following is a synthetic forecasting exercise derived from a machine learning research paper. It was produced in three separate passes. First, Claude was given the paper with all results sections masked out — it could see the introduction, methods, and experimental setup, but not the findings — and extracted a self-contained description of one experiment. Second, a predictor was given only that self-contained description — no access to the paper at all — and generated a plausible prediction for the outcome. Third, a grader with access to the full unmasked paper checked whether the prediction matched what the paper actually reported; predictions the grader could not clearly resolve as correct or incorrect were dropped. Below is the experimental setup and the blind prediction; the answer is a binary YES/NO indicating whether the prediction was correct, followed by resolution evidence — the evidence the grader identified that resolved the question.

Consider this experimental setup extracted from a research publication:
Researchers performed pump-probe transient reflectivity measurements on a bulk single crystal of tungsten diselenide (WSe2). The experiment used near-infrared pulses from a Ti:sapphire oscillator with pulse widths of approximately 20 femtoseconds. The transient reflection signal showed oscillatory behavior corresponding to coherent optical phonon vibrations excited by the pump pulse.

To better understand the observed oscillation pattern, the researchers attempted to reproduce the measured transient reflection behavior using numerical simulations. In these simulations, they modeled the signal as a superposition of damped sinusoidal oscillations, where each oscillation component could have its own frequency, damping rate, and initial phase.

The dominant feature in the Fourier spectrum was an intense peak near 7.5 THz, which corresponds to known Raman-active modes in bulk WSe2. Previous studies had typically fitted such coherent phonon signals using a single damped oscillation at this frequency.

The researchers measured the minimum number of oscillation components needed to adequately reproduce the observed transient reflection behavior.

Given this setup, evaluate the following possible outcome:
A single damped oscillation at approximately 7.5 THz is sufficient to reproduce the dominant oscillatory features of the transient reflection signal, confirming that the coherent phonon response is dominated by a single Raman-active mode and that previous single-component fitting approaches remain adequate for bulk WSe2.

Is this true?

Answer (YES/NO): NO